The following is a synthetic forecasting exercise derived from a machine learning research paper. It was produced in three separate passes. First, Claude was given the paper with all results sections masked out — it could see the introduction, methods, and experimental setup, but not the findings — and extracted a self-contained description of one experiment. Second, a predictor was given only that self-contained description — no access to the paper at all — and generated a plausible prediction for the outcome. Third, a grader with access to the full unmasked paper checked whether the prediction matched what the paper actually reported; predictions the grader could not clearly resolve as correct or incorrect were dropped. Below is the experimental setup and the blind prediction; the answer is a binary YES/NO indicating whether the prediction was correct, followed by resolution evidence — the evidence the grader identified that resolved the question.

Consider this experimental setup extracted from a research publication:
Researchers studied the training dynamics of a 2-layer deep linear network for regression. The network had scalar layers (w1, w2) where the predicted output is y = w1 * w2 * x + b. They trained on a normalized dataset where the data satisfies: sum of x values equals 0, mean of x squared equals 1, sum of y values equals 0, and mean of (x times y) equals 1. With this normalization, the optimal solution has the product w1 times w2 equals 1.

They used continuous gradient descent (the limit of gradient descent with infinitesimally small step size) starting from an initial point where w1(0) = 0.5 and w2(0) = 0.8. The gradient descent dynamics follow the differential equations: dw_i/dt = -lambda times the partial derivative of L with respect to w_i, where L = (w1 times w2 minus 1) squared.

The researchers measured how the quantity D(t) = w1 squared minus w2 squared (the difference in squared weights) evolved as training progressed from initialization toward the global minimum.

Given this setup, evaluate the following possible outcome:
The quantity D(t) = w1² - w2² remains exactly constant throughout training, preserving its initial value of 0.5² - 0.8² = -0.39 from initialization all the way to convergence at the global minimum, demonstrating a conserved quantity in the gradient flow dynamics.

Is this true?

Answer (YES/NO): YES